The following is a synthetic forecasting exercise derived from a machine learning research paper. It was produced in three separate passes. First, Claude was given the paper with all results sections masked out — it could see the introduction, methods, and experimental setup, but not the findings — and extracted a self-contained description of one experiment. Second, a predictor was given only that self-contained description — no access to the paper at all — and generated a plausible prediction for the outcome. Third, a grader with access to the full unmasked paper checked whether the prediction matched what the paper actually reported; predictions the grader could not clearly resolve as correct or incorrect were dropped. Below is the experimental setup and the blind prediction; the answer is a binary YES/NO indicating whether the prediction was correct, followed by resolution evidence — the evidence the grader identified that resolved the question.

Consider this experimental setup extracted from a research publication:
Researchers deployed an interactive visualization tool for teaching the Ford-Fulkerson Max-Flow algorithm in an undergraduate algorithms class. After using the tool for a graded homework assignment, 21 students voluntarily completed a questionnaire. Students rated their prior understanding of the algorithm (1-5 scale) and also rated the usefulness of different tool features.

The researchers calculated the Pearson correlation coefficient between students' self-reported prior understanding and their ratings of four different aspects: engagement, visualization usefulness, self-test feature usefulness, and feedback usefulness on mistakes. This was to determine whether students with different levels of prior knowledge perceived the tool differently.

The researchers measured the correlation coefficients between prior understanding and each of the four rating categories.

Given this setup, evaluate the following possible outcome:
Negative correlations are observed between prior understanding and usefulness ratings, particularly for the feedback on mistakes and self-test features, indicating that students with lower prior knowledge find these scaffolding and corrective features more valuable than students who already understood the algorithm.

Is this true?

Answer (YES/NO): NO